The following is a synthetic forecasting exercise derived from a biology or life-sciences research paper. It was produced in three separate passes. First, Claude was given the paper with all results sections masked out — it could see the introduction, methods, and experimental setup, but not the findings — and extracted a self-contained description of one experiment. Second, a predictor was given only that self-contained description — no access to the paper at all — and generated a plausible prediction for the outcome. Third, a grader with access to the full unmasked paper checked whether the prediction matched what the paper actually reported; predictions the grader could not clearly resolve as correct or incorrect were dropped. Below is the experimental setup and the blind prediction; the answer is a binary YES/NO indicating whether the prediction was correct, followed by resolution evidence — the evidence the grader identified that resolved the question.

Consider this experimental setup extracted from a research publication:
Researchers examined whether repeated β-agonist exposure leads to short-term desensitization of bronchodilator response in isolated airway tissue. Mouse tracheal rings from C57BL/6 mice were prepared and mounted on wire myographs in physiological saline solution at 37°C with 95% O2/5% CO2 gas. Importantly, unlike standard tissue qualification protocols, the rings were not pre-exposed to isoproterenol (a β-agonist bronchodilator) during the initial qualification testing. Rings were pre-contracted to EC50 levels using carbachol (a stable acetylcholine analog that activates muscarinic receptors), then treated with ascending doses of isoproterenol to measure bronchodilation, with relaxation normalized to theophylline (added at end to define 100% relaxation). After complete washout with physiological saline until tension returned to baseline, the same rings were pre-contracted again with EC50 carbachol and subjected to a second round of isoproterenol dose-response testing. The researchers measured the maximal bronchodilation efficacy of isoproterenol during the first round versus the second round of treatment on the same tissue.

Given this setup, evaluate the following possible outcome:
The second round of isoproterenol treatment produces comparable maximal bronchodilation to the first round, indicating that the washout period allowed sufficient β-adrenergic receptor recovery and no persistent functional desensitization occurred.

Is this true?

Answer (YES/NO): NO